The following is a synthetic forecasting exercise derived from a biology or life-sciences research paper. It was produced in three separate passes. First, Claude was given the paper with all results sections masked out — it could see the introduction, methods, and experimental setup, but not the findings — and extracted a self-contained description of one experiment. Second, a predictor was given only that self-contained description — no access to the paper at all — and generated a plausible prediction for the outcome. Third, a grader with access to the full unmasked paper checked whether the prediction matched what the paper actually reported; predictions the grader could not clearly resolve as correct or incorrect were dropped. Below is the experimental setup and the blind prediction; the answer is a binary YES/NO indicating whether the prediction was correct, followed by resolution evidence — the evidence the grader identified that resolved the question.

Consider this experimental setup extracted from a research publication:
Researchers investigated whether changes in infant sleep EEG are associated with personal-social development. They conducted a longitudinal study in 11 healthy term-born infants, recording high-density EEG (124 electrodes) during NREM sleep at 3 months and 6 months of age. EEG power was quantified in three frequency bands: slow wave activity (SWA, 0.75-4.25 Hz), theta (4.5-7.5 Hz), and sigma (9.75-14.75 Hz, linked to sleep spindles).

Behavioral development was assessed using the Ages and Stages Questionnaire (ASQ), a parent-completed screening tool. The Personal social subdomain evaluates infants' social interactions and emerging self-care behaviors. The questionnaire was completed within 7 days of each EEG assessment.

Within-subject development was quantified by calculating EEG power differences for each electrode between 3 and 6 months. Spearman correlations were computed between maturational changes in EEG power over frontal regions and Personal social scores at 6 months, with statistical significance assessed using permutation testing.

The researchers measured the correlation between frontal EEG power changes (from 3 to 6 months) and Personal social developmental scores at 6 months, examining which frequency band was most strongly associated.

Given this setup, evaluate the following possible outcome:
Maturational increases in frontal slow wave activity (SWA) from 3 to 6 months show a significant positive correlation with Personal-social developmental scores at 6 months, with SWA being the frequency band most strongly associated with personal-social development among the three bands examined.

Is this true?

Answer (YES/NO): NO